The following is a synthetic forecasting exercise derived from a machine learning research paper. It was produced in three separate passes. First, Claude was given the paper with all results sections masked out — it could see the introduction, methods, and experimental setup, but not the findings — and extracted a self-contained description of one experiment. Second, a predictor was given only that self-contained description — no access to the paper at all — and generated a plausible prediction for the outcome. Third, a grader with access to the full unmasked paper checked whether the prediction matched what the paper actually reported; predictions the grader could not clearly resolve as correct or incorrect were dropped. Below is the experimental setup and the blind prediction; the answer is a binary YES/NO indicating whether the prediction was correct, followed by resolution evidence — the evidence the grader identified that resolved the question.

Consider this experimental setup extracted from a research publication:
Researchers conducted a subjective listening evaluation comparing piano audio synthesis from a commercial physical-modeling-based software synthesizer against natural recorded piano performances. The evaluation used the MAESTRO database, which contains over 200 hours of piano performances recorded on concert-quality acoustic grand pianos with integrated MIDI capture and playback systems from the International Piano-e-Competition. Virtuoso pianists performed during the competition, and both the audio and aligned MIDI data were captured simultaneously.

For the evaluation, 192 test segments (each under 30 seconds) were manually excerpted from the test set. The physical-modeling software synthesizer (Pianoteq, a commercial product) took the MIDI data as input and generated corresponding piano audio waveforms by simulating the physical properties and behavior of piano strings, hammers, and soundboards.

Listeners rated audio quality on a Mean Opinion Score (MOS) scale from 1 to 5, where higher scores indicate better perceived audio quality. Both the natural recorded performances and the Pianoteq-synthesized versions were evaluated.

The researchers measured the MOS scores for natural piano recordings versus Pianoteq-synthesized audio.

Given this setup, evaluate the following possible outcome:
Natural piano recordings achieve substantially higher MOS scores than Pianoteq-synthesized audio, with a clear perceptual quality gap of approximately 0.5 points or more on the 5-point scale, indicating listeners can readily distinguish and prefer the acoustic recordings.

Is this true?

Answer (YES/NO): NO